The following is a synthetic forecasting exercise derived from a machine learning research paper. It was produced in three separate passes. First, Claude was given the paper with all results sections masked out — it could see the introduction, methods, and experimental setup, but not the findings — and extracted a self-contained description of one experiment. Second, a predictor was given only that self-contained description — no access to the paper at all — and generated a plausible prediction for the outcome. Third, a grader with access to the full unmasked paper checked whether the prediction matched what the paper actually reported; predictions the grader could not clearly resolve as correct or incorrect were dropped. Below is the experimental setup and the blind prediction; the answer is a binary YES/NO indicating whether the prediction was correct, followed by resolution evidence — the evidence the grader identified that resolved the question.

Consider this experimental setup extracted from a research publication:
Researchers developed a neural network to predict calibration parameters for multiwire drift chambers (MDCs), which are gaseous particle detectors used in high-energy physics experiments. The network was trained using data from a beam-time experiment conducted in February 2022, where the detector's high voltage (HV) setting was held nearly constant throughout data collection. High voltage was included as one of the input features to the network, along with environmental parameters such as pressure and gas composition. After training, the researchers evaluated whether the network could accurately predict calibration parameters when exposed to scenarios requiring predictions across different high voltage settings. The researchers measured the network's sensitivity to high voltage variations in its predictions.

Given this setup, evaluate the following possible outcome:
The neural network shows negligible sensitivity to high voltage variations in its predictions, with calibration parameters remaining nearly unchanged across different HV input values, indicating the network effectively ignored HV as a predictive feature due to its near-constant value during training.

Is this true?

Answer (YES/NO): YES